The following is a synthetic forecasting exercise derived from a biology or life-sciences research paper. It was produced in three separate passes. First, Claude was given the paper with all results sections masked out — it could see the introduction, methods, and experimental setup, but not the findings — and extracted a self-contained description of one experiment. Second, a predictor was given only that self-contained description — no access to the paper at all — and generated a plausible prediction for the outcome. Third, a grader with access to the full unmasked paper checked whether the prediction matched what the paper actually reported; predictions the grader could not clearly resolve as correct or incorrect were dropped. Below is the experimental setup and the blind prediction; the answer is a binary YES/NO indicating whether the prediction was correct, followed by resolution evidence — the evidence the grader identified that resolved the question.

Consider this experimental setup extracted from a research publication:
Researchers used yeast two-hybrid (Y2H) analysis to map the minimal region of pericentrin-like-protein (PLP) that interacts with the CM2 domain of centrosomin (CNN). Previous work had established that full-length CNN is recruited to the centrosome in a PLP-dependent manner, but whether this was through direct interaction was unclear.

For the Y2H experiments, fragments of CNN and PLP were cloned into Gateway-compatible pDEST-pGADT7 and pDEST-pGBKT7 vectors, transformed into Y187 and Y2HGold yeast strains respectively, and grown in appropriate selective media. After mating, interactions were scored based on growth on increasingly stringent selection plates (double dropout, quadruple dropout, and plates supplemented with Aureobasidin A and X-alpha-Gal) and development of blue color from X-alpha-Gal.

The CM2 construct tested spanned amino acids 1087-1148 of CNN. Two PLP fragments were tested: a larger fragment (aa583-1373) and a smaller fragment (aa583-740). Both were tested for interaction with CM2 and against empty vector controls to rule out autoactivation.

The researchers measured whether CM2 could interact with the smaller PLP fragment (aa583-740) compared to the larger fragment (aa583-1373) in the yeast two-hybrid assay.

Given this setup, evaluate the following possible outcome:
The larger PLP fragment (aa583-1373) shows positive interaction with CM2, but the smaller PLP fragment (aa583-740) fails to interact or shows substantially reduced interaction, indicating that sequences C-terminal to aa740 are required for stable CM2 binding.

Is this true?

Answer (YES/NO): NO